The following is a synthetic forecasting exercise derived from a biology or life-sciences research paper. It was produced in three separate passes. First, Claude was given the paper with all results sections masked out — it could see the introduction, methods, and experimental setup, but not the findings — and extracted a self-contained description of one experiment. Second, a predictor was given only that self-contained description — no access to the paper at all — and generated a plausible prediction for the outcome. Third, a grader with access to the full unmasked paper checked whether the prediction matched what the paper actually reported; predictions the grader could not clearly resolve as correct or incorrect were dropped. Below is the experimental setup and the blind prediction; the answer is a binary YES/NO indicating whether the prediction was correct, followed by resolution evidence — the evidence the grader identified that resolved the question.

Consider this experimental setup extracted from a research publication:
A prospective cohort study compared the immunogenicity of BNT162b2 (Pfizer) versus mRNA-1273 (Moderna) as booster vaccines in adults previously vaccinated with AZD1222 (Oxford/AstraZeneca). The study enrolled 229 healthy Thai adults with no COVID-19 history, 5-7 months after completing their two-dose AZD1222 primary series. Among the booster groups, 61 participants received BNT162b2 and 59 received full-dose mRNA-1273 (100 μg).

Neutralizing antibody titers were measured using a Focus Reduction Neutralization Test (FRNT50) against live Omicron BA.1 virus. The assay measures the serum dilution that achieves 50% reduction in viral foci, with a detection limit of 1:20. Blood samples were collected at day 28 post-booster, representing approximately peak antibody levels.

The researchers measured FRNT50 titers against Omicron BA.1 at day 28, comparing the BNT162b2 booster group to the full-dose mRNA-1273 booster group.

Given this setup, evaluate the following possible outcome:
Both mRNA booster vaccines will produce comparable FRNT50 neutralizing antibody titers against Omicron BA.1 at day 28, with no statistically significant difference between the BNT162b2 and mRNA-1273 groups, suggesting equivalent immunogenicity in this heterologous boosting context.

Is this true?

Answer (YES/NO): NO